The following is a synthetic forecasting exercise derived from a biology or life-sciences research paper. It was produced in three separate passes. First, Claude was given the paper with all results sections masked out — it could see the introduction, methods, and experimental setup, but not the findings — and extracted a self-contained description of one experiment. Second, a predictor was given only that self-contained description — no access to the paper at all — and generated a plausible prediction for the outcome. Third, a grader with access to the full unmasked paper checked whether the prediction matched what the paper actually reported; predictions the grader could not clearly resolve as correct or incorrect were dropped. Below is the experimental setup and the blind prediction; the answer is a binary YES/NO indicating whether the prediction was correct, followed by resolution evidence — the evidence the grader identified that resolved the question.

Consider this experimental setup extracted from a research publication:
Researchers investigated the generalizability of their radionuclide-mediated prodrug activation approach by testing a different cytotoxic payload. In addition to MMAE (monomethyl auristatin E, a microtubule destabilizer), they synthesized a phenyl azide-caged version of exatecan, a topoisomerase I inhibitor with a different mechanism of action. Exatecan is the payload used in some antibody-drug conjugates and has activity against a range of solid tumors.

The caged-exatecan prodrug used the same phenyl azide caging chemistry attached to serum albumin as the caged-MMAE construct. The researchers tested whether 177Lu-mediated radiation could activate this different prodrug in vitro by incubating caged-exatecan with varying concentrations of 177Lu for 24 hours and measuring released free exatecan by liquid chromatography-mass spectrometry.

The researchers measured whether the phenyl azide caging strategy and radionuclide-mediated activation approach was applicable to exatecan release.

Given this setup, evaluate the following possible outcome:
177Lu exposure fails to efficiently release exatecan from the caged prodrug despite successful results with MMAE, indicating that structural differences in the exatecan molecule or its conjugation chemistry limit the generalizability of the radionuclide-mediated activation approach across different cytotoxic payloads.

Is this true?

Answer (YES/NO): NO